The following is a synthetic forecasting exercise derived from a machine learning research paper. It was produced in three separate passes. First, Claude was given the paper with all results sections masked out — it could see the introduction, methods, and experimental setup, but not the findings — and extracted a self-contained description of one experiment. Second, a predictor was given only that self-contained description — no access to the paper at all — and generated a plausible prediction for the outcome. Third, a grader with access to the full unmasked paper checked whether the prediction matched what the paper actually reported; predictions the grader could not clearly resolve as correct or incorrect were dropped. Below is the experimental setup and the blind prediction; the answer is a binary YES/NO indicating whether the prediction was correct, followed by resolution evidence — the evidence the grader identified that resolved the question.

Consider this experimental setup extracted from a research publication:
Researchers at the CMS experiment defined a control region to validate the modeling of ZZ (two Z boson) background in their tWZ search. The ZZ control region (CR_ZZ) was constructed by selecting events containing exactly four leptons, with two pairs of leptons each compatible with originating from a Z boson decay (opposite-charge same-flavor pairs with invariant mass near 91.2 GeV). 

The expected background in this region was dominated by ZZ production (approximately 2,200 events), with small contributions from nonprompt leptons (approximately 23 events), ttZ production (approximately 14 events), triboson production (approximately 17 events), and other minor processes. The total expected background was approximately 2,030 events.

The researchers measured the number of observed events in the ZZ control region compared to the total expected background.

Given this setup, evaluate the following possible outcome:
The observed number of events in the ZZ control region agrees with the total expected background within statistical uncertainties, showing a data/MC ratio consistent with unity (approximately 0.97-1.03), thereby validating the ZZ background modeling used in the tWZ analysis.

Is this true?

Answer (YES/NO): NO